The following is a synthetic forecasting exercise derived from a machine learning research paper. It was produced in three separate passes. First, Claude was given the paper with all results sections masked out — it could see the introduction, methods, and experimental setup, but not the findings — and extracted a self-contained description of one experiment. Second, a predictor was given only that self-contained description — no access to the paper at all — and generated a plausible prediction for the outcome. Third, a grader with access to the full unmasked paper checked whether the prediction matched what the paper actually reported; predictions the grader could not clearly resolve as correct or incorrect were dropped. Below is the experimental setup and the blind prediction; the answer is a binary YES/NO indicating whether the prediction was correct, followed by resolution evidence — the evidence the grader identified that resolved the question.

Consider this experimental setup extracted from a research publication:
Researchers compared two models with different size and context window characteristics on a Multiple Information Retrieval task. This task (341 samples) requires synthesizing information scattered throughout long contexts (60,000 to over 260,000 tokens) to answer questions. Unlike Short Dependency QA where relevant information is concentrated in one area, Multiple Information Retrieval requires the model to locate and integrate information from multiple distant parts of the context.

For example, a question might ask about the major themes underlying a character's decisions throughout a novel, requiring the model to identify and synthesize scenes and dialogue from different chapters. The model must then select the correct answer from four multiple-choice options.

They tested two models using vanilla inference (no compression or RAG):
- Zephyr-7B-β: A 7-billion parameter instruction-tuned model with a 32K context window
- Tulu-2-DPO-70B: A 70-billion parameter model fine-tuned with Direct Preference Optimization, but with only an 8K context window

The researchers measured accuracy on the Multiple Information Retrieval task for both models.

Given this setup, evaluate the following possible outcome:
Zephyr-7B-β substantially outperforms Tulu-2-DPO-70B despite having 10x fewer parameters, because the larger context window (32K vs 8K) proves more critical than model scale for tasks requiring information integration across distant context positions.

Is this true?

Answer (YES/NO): NO